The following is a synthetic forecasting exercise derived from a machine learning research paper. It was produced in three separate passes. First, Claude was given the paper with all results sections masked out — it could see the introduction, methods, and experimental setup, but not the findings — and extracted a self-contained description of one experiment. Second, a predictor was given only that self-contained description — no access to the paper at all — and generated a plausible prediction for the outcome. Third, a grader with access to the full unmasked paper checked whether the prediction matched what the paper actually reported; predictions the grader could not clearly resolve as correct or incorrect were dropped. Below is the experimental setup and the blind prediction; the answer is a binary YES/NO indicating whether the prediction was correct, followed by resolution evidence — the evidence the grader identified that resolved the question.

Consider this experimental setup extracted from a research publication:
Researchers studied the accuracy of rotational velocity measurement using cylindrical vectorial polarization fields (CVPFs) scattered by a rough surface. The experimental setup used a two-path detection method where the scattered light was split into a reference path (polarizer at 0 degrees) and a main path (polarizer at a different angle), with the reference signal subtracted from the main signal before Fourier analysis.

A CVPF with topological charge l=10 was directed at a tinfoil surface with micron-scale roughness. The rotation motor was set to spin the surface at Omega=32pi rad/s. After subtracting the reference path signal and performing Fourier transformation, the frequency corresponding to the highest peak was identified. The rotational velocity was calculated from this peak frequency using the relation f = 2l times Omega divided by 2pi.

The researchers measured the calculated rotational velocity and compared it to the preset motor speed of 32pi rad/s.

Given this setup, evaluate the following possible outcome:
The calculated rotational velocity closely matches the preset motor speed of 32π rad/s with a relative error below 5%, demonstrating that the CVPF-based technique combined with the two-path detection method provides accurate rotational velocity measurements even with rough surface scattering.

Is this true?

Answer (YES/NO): YES